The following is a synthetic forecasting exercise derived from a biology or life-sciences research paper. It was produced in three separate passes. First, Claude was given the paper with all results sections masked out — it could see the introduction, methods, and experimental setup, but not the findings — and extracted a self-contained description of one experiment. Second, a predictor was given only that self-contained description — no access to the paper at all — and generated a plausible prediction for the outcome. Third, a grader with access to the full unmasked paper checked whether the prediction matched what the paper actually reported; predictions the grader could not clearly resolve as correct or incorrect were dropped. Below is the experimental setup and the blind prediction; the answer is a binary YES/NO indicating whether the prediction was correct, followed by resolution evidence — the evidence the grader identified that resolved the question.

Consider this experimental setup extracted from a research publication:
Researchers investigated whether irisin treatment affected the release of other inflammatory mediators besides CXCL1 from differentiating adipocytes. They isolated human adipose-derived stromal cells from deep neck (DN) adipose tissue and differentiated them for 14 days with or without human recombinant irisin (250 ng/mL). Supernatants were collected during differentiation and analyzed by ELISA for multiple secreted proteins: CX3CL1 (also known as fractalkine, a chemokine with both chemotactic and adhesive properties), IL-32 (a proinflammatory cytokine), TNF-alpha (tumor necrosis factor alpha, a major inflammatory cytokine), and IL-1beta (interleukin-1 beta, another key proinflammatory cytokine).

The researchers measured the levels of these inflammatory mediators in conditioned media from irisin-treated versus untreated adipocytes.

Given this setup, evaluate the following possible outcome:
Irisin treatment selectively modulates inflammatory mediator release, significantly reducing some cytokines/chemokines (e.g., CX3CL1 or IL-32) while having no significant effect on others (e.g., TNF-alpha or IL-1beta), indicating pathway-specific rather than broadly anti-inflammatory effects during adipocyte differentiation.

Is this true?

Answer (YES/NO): NO